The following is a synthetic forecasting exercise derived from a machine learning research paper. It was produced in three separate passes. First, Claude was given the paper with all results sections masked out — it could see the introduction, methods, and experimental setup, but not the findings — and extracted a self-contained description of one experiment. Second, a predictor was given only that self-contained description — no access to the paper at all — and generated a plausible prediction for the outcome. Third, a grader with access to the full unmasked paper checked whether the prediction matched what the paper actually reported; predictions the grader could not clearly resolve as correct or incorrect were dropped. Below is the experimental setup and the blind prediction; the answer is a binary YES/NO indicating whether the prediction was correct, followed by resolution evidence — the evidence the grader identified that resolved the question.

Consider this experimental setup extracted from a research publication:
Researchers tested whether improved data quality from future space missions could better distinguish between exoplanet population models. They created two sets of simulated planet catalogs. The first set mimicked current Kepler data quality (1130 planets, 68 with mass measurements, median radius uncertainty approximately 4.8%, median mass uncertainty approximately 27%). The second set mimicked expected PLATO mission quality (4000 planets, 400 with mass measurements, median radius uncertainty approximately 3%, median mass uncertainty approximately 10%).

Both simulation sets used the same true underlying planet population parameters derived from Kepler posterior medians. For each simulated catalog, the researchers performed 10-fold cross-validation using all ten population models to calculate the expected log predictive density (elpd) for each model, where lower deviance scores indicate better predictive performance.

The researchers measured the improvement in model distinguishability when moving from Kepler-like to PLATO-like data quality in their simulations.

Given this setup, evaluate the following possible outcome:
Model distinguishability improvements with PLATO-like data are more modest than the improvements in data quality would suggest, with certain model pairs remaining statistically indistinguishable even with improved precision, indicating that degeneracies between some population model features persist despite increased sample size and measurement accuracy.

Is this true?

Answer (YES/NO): YES